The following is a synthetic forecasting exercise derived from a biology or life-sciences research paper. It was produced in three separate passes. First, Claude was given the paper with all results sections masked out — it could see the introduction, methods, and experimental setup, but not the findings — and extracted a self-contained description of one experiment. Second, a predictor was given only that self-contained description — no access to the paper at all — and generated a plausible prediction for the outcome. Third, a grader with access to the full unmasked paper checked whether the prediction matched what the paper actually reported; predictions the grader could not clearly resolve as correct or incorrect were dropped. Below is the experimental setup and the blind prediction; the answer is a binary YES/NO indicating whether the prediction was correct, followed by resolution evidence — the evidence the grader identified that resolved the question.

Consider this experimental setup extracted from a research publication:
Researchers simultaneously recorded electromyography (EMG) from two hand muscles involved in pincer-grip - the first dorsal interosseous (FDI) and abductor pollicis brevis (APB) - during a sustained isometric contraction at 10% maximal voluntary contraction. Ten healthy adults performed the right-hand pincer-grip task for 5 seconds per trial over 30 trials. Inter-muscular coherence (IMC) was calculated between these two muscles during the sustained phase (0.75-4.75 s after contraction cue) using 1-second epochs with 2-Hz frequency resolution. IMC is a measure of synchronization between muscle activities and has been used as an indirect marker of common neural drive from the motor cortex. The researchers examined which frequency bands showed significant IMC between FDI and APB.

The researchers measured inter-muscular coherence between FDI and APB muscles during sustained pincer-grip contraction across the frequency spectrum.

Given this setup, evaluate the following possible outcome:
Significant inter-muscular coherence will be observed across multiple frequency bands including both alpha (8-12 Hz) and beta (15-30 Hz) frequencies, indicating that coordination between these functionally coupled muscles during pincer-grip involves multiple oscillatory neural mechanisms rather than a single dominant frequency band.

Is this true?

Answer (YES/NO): NO